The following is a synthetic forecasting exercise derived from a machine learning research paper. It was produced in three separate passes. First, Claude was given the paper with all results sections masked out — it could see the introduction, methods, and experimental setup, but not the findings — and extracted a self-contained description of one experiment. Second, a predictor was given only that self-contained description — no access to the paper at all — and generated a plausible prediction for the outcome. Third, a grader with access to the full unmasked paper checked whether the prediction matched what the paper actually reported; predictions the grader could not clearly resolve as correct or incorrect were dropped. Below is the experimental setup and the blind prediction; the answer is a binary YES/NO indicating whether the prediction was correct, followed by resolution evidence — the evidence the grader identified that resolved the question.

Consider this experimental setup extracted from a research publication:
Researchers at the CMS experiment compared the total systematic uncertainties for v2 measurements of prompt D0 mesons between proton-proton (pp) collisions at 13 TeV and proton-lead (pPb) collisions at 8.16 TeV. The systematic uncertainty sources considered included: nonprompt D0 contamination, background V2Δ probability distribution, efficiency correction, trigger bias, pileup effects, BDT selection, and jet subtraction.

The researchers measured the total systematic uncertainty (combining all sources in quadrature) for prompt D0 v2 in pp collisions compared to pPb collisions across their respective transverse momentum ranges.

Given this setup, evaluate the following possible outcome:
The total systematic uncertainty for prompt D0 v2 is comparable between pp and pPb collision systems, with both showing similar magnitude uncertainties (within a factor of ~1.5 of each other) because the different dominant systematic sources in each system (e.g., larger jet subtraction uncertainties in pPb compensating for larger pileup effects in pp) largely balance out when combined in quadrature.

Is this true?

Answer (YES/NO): NO